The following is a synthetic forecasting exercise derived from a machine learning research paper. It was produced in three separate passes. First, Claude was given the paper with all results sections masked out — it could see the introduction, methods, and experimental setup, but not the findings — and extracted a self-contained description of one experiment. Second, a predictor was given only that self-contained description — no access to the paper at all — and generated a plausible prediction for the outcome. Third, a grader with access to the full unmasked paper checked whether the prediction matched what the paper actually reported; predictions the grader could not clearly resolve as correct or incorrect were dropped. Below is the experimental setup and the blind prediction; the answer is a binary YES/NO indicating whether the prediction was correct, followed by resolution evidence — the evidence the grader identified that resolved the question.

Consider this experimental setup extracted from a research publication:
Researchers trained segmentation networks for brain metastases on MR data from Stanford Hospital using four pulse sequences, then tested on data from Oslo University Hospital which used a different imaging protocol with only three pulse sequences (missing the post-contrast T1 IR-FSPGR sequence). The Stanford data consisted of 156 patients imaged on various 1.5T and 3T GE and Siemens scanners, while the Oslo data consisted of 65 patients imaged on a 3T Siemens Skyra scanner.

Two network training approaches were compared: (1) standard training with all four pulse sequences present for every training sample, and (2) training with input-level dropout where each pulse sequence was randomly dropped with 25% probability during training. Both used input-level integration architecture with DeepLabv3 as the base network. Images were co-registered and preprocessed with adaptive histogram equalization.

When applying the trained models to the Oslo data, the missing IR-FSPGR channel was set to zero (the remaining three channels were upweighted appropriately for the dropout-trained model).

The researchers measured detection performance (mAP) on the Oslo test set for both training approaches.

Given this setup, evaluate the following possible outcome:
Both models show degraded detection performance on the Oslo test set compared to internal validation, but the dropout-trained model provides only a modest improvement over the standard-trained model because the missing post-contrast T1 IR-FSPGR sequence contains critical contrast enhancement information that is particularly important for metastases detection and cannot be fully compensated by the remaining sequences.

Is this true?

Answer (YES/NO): NO